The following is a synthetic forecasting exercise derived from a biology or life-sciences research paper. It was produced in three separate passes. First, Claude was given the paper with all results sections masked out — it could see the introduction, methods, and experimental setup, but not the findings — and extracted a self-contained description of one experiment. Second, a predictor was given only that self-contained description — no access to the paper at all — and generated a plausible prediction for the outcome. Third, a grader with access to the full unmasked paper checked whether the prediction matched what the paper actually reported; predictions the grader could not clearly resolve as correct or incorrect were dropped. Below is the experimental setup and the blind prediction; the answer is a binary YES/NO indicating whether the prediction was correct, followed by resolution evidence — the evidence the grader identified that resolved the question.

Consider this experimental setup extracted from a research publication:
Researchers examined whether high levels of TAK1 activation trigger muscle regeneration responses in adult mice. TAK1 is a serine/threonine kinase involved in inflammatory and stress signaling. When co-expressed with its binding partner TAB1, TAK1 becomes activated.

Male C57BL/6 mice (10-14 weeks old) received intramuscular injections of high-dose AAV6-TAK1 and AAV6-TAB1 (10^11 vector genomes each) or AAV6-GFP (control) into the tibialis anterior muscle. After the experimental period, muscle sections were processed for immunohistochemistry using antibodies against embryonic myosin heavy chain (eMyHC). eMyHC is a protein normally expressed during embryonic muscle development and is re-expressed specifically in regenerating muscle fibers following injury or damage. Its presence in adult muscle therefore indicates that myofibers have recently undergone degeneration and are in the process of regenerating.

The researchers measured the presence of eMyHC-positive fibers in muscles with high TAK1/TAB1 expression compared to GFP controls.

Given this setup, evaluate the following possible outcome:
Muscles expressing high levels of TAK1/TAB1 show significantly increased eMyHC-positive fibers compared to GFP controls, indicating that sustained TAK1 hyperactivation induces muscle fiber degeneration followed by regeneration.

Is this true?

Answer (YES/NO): YES